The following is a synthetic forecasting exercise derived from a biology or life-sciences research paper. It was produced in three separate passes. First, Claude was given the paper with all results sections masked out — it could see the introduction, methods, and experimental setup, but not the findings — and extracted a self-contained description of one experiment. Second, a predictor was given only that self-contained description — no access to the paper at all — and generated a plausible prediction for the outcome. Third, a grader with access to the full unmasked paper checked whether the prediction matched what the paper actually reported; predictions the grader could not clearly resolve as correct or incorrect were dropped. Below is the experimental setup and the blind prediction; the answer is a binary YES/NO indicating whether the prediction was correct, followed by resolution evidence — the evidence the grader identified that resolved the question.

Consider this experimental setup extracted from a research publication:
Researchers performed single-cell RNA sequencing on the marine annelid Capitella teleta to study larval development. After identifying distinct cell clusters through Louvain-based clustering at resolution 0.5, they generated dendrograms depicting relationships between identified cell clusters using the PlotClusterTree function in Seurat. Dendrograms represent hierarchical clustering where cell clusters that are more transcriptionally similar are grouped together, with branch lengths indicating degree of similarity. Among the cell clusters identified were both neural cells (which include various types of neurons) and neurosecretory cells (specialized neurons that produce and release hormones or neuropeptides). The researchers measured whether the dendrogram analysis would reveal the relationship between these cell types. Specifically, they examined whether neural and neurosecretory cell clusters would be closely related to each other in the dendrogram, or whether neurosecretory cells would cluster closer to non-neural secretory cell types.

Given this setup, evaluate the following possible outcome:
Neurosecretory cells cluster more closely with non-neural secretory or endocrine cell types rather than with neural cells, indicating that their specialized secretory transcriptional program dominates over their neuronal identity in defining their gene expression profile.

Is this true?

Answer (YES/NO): NO